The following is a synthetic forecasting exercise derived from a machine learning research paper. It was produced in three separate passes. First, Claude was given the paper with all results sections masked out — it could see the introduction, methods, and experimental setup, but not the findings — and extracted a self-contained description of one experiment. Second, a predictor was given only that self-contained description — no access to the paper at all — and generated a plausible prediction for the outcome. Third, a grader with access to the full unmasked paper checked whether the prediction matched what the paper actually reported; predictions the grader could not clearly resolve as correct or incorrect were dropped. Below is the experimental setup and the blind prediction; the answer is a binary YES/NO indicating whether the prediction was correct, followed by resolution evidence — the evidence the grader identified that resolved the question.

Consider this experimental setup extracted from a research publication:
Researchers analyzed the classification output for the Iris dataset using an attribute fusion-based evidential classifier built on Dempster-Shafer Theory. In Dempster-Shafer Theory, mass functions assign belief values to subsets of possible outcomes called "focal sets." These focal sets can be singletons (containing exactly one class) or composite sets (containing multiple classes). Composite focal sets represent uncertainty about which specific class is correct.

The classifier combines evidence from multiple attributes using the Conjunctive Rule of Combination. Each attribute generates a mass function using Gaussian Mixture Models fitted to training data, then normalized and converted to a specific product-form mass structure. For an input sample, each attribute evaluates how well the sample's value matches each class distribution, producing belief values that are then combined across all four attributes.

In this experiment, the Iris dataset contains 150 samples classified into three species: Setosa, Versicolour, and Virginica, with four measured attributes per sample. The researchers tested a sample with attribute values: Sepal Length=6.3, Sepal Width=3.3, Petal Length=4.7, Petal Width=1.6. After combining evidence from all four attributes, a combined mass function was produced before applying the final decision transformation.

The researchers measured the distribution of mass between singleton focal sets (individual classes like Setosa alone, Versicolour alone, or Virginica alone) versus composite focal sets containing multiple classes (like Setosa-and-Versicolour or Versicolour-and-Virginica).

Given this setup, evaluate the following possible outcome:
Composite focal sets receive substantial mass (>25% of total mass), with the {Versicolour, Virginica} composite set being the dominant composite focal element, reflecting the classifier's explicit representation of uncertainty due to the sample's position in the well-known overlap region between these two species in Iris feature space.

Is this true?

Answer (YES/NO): YES